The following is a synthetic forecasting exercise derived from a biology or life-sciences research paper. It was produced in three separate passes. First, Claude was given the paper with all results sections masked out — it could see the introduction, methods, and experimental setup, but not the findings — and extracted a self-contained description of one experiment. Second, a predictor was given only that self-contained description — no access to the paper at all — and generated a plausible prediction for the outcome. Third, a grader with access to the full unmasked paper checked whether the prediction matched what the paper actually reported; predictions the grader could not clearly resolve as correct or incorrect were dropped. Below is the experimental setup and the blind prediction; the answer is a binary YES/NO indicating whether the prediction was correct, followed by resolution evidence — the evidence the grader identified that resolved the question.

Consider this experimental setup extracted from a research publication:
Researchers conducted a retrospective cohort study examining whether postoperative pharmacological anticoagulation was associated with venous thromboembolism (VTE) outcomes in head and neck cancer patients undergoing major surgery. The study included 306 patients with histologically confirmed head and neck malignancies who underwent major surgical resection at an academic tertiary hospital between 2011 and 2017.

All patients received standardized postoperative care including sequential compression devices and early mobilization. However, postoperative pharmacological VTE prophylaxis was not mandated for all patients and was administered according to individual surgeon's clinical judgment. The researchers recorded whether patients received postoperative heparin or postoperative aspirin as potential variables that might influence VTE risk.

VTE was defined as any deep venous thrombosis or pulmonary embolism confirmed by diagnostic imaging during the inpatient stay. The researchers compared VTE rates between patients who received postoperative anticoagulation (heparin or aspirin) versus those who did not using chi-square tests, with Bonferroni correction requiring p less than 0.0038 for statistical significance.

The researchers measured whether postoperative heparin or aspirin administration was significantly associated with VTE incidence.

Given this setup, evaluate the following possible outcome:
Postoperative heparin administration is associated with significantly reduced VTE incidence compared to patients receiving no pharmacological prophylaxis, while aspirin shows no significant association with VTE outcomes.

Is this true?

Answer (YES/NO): NO